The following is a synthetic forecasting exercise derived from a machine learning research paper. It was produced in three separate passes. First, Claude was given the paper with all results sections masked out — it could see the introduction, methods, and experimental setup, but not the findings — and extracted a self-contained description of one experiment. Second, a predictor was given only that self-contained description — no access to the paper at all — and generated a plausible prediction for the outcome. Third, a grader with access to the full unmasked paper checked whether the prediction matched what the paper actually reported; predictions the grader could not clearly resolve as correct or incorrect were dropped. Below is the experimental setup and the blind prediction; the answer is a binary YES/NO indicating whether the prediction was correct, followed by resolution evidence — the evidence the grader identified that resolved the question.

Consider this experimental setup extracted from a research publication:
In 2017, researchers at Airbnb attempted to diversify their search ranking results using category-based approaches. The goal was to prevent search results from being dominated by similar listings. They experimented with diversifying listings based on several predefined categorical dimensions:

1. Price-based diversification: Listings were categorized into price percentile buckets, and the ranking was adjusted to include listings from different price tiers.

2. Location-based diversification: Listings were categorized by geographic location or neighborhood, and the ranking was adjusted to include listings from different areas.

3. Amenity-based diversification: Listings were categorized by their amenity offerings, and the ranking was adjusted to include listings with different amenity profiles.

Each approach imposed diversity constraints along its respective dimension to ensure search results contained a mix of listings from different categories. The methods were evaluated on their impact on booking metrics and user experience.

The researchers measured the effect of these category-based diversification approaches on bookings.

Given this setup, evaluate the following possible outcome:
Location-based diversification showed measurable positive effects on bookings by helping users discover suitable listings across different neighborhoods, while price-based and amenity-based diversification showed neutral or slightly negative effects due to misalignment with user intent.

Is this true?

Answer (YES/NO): NO